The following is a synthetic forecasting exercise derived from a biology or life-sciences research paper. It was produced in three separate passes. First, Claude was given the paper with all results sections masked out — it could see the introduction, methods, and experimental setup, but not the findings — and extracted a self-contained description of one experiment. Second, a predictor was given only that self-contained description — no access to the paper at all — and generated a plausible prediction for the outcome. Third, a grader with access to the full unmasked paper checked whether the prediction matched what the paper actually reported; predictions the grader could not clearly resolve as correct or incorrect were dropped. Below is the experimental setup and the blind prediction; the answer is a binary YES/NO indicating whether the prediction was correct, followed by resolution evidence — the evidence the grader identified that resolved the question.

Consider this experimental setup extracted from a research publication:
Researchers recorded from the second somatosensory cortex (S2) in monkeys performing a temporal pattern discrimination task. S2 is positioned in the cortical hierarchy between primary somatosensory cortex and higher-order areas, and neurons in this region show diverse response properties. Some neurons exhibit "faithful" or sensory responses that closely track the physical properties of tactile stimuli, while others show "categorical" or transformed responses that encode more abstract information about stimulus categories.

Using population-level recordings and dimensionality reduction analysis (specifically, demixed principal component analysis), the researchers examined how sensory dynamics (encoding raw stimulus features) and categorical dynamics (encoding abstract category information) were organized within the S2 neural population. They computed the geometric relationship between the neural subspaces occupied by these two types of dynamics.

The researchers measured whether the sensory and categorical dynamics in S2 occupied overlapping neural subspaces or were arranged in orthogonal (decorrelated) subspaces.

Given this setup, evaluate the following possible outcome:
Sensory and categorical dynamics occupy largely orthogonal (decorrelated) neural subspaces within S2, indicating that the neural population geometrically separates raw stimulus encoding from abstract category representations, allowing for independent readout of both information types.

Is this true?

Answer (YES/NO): YES